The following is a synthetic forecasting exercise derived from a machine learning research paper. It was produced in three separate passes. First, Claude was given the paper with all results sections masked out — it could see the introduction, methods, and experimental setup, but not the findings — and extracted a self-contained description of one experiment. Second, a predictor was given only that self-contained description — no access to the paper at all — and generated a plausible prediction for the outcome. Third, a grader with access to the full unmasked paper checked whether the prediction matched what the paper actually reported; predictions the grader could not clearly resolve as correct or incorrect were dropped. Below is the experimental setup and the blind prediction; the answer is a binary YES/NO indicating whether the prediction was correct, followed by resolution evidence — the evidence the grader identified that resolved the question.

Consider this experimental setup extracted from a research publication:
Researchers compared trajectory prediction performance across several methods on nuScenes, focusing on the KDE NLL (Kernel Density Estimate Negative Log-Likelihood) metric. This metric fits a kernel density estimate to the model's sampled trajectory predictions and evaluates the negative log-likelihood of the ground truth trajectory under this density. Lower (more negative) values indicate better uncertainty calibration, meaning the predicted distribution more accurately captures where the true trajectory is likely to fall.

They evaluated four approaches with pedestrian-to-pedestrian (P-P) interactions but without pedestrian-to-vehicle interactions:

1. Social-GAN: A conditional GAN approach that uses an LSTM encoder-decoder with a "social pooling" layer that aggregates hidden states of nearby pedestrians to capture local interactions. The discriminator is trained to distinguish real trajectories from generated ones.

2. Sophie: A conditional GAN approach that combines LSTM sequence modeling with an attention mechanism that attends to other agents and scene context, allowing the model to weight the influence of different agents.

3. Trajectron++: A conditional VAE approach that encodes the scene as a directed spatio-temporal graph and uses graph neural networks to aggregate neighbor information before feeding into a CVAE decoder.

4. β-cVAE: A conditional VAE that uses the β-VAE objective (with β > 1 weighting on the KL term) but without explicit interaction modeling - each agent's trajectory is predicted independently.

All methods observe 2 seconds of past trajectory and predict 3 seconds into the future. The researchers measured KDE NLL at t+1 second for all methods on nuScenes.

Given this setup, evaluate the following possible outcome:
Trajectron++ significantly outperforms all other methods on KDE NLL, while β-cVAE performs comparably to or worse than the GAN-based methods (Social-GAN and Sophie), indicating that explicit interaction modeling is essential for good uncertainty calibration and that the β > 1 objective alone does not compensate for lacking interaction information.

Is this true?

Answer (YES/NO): NO